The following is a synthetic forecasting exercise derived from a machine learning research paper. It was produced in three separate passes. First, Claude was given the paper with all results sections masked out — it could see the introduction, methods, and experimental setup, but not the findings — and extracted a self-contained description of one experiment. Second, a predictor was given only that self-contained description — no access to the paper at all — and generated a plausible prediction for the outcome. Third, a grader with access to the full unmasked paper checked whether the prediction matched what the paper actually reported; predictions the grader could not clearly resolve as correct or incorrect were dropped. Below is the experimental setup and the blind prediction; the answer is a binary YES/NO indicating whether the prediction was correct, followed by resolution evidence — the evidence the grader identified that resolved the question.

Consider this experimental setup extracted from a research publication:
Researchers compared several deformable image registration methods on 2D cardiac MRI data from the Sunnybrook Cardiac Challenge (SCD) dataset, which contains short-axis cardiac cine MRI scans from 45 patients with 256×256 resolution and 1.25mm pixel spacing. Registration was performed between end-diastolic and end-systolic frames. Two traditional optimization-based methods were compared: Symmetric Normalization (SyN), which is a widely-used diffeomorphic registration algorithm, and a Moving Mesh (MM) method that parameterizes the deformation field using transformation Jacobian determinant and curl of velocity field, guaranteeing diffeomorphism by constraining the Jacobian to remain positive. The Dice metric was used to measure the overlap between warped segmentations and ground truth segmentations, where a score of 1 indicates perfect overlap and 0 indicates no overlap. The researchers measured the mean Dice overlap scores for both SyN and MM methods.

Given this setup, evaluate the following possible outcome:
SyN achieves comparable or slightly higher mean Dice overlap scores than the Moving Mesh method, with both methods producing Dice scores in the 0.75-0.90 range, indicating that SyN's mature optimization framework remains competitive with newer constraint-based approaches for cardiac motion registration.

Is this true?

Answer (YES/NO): NO